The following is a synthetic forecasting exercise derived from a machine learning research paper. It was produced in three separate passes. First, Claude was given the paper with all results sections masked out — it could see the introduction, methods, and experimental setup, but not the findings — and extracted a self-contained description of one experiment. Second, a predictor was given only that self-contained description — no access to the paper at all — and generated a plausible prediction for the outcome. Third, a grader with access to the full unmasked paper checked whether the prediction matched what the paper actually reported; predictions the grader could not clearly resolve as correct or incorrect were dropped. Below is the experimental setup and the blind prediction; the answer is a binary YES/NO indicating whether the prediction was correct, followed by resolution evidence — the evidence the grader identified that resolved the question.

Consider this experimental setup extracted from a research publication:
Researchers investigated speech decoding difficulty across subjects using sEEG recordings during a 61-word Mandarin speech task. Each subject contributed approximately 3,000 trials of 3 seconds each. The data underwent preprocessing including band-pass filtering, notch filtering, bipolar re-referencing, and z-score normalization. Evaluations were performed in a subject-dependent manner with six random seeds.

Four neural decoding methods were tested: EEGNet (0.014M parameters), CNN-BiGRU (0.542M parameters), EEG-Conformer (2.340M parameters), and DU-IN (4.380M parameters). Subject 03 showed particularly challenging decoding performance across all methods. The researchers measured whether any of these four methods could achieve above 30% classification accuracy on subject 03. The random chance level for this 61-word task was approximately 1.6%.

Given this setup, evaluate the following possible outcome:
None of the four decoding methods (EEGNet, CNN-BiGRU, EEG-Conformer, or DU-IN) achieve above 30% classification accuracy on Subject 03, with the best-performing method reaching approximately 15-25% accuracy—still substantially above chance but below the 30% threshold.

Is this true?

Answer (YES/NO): NO